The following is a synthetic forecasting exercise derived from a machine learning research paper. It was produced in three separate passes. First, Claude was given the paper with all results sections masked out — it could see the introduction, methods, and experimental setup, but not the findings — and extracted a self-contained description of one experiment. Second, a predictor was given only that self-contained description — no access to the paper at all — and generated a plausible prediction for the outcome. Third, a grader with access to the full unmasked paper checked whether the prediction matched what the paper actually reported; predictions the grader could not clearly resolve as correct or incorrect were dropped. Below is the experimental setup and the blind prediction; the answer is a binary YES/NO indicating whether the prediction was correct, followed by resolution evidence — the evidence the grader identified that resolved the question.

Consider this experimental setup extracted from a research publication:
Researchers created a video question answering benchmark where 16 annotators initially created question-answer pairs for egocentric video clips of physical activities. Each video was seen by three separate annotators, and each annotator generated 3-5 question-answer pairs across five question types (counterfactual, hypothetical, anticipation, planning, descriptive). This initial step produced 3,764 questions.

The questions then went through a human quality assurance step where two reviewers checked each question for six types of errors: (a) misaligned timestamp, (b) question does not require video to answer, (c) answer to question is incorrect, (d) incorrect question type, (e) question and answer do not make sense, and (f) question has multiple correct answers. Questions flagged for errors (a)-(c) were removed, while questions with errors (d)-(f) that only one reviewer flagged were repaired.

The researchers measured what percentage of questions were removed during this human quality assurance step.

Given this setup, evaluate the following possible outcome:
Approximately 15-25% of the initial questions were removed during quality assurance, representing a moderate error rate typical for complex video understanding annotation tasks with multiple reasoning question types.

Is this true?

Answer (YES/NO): NO